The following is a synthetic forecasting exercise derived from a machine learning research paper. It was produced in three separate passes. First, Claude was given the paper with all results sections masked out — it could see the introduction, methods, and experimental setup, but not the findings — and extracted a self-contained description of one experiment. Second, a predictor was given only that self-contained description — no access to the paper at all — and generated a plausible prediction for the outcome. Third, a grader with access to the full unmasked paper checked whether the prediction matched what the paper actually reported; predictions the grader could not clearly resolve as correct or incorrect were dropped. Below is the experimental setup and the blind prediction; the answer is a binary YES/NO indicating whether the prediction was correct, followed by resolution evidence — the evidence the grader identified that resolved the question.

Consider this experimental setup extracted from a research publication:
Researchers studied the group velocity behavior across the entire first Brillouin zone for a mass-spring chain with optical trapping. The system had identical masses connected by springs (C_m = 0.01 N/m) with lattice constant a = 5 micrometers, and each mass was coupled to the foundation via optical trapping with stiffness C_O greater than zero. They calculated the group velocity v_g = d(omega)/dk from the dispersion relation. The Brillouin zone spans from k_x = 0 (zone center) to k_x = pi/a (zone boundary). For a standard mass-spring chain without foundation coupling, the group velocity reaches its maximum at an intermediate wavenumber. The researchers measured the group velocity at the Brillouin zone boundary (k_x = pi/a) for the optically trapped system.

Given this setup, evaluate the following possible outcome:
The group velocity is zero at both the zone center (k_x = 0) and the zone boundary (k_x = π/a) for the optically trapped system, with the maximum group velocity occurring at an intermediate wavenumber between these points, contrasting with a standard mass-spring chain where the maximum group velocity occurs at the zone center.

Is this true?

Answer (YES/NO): YES